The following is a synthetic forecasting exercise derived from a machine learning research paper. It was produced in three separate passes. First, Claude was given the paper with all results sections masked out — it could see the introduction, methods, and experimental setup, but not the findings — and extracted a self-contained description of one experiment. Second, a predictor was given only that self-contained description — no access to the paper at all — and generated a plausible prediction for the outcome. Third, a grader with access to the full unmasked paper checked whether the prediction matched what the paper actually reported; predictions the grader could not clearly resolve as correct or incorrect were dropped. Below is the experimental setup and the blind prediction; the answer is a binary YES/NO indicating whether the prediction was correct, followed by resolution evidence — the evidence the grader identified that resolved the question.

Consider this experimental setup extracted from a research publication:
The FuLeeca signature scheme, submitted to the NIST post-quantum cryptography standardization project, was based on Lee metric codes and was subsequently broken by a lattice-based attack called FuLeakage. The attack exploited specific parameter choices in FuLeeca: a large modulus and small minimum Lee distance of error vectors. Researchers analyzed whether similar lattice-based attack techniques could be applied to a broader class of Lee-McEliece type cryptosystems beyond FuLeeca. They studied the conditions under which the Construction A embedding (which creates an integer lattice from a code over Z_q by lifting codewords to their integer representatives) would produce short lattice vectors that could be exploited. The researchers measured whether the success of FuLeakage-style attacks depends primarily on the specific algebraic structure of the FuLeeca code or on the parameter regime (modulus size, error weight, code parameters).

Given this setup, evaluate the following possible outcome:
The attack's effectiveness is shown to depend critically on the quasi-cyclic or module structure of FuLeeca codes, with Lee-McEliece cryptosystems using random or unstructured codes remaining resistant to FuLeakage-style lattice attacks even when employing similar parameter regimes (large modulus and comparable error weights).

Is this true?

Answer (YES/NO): NO